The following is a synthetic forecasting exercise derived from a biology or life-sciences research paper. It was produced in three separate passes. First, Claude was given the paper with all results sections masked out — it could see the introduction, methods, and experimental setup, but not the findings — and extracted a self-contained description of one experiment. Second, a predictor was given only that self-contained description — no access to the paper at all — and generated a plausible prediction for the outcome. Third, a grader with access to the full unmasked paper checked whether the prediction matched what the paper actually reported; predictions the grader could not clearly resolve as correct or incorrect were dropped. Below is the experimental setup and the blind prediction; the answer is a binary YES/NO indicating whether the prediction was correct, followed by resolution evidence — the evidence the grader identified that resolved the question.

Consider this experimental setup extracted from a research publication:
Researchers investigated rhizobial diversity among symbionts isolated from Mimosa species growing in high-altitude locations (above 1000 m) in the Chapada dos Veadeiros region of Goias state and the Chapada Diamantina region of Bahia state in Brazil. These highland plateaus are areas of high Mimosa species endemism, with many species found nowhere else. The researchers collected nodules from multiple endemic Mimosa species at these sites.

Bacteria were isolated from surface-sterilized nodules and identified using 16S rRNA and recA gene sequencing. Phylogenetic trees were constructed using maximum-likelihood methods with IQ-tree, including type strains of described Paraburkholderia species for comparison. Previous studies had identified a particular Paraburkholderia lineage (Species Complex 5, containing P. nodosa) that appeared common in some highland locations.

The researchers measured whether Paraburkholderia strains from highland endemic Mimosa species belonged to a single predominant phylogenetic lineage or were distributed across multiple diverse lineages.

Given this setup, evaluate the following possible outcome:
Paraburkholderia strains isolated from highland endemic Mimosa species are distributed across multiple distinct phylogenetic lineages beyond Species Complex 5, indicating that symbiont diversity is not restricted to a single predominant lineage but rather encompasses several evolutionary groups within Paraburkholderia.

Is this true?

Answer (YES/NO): YES